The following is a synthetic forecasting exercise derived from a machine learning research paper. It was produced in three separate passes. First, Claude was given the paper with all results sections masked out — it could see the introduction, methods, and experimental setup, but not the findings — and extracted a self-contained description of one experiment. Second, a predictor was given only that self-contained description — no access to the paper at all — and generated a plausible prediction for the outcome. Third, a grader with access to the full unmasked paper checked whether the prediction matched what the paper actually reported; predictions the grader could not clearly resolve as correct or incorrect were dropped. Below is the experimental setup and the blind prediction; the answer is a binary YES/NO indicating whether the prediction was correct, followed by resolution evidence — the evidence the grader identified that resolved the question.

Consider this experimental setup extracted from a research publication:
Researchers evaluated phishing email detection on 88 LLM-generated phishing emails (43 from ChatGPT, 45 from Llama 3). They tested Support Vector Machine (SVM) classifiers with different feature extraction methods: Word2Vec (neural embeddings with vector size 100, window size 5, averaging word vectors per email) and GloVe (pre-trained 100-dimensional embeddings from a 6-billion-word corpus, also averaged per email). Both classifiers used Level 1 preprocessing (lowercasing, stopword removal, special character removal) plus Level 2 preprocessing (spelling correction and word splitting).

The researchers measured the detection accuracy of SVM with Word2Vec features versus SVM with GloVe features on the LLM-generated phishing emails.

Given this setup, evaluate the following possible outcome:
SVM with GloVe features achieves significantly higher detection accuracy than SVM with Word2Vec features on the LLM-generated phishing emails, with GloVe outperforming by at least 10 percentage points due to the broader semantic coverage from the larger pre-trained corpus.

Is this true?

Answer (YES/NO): NO